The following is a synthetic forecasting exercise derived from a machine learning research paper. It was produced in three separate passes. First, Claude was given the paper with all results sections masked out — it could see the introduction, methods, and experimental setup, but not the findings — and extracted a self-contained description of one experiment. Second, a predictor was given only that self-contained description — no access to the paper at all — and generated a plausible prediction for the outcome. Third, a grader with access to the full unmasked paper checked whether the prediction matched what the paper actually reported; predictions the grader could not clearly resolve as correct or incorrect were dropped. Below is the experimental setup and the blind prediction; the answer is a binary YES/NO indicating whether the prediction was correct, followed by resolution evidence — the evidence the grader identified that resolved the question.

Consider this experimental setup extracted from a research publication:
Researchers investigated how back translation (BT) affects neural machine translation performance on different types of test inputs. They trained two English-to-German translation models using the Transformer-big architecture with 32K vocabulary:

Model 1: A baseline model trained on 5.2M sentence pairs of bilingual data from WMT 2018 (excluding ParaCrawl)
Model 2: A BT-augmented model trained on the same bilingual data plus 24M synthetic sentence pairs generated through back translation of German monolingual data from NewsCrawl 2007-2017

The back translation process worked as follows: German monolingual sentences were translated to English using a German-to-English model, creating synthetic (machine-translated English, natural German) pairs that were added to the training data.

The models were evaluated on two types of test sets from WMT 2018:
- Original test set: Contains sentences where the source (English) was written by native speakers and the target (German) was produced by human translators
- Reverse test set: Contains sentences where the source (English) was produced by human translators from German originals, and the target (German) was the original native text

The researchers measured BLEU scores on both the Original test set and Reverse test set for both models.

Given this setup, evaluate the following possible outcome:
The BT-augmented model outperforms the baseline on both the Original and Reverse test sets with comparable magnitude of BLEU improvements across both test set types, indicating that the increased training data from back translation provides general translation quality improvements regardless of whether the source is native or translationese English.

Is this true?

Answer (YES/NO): NO